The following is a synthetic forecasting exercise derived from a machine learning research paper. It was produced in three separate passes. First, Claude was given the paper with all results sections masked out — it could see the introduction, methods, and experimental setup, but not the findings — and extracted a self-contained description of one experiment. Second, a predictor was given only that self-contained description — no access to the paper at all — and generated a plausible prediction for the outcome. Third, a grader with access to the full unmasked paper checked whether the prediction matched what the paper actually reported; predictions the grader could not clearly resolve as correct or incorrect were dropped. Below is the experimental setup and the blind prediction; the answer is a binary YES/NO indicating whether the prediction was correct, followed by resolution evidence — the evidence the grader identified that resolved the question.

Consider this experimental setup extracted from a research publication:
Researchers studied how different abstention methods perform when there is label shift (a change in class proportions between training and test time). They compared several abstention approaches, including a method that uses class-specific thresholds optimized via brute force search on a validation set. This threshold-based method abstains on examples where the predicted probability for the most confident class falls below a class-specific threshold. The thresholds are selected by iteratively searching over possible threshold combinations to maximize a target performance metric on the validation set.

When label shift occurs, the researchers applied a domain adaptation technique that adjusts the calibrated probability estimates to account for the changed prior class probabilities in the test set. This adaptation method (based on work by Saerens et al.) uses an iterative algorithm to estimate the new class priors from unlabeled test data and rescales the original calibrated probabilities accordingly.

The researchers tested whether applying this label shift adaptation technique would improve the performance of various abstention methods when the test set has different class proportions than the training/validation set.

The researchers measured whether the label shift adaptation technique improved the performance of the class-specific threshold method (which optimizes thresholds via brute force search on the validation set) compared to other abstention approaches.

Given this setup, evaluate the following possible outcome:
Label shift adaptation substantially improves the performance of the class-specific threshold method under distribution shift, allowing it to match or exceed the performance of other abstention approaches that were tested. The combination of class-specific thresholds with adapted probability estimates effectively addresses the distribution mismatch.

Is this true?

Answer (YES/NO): NO